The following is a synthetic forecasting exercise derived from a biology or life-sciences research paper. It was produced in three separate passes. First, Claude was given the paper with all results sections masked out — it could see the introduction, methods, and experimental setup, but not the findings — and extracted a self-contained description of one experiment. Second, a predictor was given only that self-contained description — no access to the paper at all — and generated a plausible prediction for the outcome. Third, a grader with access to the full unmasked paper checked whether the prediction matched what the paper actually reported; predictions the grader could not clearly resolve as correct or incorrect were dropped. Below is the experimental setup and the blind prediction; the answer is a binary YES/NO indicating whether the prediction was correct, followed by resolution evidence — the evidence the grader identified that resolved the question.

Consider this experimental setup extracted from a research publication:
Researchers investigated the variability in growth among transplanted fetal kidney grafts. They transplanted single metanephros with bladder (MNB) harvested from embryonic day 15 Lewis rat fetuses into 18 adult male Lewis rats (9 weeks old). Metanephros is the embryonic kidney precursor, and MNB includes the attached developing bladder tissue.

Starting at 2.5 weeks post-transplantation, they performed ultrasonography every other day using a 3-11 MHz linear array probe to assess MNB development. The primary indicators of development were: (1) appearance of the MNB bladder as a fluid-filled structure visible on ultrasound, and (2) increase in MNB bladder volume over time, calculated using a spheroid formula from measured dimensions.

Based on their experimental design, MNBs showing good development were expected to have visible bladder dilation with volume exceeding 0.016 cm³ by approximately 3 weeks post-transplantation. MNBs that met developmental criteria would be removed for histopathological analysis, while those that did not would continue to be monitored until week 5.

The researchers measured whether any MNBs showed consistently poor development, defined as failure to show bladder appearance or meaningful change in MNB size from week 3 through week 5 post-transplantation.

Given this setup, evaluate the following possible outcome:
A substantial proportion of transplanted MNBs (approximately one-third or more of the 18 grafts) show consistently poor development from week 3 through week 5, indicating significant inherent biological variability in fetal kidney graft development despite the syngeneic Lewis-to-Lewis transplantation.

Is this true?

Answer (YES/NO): NO